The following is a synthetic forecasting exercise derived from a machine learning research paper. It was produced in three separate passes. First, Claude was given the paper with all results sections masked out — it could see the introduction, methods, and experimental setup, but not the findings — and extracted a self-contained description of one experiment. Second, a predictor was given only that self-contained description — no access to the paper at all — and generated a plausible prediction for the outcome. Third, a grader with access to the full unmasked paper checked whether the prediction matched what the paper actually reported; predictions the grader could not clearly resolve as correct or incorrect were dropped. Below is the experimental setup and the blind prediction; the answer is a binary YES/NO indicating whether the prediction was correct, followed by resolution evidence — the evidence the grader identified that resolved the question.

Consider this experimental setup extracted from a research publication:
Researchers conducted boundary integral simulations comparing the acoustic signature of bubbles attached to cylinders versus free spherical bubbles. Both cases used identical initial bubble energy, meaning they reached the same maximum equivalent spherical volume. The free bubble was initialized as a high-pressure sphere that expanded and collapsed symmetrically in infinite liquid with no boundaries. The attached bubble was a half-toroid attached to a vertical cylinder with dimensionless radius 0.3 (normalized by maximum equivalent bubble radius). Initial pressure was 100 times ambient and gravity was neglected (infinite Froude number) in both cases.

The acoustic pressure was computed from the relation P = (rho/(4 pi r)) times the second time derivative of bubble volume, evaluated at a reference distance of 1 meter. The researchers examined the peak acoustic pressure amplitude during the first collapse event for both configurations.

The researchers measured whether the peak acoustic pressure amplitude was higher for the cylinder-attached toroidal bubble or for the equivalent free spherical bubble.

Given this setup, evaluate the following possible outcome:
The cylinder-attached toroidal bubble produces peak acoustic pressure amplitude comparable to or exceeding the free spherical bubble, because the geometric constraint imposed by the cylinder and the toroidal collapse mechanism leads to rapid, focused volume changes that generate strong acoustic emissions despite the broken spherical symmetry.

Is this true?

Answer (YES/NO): YES